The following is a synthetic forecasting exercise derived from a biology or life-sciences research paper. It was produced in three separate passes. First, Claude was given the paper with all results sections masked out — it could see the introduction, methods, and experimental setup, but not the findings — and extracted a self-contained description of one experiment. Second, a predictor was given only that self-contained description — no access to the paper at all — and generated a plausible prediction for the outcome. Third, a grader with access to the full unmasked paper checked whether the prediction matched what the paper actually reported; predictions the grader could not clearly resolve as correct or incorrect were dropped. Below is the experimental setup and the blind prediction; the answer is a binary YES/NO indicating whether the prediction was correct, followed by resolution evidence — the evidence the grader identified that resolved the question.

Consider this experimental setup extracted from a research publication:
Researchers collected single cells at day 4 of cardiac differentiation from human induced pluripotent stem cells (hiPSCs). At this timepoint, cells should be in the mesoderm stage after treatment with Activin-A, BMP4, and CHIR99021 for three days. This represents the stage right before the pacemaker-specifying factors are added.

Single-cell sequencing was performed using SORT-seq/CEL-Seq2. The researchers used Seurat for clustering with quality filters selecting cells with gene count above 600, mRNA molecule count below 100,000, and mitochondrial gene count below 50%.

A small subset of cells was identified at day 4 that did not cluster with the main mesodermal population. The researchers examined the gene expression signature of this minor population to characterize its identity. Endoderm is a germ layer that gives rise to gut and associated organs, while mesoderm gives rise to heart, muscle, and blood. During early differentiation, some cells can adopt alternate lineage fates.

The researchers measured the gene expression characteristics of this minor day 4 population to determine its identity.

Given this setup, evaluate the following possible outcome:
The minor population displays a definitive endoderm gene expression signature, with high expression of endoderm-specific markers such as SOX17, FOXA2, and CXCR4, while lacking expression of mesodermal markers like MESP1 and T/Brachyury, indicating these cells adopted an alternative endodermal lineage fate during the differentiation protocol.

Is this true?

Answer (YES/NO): NO